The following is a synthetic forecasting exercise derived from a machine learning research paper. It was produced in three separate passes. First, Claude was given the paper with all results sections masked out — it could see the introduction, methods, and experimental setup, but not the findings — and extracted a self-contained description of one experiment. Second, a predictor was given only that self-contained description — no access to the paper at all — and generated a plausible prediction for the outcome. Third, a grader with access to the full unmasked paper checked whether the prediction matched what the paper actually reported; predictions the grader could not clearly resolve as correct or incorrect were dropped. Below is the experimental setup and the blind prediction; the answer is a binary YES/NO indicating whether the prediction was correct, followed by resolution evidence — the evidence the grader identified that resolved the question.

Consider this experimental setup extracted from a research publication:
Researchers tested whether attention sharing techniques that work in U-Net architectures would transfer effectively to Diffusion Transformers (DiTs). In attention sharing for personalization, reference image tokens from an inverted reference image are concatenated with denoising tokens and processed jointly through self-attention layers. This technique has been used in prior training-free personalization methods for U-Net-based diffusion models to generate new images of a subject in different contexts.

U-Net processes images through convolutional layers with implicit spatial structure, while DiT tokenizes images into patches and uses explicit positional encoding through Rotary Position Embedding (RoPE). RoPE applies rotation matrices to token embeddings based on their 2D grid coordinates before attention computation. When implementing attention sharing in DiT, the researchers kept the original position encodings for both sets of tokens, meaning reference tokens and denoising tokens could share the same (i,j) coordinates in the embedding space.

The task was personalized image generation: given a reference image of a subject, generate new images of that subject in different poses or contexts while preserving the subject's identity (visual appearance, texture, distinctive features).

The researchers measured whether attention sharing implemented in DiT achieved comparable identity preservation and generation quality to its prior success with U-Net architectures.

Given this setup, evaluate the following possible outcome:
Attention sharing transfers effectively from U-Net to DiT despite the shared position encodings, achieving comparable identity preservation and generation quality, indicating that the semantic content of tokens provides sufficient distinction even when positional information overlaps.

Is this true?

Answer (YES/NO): NO